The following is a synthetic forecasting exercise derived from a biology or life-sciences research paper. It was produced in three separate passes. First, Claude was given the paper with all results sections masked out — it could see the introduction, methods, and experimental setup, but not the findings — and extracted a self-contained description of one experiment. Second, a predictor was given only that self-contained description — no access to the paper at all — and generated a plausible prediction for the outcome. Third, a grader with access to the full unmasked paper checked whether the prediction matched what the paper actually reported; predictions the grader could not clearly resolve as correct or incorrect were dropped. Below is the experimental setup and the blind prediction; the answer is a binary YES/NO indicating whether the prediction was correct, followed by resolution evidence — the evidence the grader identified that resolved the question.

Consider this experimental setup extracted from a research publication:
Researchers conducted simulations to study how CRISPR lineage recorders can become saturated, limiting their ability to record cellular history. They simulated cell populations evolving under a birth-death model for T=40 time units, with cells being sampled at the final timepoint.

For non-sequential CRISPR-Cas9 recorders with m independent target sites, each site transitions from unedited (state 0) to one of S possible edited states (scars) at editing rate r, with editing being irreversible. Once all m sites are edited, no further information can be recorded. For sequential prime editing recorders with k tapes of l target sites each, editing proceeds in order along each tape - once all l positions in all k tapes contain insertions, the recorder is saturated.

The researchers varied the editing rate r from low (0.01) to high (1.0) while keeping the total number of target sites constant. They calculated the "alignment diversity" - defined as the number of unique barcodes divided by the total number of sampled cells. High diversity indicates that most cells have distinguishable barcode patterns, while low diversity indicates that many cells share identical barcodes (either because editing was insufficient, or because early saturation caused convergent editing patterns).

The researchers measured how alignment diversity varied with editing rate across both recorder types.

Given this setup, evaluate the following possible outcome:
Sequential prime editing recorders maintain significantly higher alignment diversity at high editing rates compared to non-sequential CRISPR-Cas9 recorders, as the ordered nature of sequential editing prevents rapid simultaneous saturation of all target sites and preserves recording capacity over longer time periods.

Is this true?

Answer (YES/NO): YES